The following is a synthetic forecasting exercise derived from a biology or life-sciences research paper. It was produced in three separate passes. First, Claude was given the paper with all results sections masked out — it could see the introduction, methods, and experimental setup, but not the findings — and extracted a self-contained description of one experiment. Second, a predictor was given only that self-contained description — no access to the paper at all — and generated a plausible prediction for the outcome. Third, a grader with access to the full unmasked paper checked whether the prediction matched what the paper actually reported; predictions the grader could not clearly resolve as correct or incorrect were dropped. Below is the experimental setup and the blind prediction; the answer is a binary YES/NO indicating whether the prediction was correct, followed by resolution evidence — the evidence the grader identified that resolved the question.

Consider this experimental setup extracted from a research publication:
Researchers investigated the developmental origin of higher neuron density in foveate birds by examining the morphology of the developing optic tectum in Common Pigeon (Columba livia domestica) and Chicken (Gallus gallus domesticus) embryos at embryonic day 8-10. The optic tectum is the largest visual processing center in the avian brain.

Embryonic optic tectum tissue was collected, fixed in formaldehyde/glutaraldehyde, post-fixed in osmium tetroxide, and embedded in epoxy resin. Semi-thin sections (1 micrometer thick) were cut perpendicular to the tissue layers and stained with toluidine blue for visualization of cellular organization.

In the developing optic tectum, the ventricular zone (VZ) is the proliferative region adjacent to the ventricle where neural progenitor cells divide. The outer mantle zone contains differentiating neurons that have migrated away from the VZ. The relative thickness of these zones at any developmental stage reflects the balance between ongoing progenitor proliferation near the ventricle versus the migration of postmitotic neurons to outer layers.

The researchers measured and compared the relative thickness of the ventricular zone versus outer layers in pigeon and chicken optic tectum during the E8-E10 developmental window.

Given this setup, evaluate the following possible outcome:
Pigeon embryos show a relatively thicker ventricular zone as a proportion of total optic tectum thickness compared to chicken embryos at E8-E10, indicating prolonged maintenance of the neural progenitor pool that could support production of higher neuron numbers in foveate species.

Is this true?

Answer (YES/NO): YES